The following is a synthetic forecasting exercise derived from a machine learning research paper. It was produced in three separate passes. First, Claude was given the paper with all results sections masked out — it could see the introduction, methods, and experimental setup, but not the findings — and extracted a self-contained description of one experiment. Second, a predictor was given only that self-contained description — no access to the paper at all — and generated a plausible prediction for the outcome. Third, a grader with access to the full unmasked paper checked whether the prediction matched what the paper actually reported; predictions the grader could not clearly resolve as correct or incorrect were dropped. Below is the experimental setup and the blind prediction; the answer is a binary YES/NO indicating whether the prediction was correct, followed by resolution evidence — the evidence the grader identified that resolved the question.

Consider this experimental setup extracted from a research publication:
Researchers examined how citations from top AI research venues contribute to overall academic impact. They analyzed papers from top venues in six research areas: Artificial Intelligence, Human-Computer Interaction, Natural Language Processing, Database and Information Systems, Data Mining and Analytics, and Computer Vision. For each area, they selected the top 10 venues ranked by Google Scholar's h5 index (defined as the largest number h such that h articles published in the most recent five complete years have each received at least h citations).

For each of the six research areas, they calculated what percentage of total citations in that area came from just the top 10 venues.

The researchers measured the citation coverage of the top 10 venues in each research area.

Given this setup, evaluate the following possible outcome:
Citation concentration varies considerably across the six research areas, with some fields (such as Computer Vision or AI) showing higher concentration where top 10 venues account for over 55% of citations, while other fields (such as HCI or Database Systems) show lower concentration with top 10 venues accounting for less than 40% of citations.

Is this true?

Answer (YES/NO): NO